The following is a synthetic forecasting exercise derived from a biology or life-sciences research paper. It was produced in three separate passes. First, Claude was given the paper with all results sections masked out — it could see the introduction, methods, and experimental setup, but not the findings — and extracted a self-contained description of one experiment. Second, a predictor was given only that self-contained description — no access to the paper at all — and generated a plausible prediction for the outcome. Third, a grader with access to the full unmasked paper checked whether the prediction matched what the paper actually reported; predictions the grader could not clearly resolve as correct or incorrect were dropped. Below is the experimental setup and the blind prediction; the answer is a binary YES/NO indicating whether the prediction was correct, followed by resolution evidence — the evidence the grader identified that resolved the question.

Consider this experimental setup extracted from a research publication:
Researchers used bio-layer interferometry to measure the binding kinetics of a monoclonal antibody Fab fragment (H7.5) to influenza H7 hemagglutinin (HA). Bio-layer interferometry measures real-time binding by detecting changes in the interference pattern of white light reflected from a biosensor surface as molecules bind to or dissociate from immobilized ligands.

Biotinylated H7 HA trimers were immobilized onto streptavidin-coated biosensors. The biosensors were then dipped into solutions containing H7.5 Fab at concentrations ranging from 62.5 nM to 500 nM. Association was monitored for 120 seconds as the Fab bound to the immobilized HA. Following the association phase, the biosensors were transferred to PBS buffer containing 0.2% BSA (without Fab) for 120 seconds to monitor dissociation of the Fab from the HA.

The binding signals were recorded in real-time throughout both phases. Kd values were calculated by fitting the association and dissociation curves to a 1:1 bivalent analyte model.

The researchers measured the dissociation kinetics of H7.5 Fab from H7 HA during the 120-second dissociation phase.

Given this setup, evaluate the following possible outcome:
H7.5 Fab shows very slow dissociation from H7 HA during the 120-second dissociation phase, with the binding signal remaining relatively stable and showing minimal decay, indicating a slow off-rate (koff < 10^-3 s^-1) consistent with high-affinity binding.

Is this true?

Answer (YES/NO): YES